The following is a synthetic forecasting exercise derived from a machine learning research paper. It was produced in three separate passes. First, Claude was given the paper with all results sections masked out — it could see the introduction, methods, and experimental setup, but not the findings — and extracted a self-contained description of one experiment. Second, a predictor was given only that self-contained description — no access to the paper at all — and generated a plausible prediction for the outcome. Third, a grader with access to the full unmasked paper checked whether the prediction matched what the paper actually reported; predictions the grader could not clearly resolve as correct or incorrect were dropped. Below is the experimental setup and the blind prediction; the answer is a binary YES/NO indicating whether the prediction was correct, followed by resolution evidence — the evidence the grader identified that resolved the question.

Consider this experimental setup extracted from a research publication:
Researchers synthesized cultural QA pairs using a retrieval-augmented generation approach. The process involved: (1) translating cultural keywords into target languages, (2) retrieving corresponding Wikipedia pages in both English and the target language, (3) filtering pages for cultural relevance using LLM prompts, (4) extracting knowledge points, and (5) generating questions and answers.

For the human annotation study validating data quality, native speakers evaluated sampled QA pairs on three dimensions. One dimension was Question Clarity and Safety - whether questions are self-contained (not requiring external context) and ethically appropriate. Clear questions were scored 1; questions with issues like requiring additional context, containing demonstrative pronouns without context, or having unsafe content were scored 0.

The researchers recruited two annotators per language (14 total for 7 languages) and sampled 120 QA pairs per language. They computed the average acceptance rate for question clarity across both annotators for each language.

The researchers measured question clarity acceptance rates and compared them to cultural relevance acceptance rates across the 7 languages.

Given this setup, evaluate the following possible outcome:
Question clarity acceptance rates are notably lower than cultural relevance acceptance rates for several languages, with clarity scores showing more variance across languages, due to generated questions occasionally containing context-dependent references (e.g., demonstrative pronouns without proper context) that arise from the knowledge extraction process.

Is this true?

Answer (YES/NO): NO